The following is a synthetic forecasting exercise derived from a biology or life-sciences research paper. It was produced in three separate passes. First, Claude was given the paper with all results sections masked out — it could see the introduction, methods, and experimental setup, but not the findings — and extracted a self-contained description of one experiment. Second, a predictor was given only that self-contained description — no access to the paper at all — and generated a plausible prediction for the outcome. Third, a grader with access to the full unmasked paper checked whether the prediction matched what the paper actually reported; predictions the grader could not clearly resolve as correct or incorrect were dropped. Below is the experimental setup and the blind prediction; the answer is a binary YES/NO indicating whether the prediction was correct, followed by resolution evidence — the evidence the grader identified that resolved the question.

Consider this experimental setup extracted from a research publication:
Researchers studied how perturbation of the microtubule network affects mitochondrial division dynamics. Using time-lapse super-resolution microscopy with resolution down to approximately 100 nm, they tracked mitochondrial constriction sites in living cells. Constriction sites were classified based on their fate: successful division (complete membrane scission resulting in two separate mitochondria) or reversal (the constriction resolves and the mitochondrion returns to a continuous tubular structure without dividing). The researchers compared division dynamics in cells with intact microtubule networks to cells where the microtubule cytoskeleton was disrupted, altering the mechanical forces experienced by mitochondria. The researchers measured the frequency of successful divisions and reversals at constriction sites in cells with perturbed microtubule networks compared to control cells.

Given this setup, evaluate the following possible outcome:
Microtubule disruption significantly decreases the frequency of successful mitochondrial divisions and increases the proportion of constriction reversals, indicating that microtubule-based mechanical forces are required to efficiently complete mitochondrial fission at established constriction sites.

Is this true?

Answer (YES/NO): YES